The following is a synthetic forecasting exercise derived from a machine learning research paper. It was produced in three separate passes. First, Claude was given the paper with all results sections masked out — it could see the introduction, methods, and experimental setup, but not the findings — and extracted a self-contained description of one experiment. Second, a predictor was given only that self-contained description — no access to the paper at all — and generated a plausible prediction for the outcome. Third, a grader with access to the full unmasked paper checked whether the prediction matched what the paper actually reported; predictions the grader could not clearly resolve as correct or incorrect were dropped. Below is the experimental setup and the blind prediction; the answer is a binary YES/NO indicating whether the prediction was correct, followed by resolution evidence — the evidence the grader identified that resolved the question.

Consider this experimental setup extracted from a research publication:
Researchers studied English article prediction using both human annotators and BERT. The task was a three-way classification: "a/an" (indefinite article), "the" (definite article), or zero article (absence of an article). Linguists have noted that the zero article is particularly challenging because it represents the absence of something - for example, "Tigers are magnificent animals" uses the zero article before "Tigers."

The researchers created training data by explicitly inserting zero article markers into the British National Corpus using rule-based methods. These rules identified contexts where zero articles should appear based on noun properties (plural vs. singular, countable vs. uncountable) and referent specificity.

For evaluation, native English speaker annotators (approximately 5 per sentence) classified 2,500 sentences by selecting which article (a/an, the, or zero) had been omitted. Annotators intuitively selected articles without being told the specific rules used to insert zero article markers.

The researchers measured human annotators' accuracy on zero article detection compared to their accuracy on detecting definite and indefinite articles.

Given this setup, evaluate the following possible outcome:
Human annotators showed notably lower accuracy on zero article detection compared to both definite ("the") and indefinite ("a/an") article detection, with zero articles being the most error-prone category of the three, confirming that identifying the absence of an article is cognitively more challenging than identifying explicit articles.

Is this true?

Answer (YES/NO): NO